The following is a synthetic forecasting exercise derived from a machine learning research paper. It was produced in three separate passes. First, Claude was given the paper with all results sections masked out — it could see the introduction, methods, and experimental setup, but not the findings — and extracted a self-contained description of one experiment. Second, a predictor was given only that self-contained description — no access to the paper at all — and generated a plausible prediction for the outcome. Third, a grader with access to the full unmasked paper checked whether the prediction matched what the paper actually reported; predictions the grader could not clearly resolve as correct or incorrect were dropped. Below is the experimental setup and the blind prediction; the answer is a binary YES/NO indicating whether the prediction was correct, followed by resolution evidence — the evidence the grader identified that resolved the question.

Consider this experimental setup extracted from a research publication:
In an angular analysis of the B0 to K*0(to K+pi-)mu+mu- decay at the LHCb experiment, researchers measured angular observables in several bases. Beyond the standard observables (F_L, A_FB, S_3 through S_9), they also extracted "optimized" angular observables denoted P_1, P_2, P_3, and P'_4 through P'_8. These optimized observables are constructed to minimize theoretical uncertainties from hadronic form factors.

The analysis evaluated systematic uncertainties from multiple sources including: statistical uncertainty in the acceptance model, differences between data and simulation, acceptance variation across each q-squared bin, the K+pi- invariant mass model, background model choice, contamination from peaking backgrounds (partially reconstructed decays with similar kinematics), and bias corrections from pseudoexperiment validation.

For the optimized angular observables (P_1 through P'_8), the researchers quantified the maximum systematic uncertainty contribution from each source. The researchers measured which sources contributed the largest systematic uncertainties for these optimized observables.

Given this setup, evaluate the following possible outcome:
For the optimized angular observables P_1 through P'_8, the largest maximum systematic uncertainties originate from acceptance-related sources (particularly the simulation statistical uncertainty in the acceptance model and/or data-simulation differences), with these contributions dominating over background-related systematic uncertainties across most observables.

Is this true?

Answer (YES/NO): NO